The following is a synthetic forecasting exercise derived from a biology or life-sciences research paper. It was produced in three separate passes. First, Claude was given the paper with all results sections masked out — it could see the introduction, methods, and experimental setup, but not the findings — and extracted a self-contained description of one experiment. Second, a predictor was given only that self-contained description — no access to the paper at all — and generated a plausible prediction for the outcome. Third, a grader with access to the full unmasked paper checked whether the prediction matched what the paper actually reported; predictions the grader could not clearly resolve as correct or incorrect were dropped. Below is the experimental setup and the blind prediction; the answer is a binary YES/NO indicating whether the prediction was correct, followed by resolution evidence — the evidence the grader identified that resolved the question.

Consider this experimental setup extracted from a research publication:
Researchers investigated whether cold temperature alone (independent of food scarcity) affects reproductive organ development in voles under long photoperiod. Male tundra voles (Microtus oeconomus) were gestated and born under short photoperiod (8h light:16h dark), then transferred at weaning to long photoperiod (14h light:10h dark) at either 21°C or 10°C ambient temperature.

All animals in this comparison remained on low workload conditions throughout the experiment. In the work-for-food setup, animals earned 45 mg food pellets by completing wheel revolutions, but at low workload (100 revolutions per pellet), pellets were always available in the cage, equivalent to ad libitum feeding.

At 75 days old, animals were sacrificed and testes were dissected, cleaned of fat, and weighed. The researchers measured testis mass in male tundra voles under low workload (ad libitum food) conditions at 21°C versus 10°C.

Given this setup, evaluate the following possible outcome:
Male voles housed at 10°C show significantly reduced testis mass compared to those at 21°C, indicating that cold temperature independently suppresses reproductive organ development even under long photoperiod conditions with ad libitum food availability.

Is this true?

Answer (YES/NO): NO